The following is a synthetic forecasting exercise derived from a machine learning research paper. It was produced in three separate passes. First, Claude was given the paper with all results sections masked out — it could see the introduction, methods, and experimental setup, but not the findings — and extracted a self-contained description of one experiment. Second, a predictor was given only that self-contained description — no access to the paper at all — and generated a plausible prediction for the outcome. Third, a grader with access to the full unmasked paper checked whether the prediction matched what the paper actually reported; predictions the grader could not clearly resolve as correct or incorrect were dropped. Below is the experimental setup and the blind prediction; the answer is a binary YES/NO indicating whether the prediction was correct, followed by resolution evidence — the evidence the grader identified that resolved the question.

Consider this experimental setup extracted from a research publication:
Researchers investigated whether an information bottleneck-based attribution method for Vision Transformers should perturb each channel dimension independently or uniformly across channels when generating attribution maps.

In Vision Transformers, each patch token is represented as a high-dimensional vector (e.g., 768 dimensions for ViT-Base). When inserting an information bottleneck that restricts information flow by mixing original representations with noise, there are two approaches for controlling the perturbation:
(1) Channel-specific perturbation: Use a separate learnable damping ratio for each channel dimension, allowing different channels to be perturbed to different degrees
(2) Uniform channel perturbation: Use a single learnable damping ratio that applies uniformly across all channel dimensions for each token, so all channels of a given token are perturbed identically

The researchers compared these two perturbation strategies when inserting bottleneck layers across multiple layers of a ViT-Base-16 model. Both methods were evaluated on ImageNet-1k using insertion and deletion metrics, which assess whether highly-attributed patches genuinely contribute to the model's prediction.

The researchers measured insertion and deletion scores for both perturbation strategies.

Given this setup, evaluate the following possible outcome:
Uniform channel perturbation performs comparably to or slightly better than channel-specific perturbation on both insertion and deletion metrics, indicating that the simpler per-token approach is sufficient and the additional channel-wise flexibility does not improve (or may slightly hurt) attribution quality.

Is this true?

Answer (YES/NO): NO